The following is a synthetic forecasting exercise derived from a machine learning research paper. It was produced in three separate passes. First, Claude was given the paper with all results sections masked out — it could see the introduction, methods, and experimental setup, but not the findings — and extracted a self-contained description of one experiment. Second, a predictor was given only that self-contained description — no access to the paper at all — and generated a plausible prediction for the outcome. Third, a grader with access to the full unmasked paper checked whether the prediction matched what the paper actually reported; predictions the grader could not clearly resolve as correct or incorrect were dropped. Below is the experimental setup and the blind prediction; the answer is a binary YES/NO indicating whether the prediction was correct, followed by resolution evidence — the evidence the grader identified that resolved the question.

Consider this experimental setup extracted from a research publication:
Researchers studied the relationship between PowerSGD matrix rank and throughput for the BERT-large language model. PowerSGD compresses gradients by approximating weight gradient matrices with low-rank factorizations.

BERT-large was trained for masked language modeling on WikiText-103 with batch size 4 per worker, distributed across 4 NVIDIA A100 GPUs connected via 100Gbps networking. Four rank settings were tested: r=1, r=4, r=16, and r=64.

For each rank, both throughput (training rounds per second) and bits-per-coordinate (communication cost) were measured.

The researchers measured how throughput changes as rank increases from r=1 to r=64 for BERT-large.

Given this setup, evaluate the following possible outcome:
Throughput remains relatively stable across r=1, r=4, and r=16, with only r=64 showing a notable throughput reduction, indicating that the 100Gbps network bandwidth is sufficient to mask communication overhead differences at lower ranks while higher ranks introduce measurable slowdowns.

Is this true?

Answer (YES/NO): NO